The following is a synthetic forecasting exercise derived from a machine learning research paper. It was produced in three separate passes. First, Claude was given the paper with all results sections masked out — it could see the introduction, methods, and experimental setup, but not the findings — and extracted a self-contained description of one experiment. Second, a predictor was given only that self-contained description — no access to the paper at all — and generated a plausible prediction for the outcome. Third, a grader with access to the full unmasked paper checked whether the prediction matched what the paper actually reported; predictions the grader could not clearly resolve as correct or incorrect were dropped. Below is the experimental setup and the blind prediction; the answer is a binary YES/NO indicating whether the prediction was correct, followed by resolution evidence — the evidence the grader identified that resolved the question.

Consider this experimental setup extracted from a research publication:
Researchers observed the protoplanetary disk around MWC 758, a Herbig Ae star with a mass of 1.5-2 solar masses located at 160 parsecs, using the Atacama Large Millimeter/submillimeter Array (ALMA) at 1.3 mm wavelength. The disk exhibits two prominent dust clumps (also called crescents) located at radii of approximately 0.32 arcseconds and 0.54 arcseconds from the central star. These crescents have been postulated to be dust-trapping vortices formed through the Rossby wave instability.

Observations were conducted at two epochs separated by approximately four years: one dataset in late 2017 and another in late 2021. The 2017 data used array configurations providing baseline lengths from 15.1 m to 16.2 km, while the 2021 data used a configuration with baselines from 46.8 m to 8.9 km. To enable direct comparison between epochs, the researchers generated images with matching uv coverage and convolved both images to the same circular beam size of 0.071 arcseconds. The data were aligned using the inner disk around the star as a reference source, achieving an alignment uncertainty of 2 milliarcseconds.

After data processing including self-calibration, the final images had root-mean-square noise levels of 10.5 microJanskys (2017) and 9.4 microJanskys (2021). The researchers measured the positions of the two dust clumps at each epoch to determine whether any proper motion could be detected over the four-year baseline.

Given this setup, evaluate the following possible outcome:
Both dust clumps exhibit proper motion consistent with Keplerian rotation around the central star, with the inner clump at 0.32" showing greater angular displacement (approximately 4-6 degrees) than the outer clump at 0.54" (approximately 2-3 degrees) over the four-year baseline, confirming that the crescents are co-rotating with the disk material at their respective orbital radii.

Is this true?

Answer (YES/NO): NO